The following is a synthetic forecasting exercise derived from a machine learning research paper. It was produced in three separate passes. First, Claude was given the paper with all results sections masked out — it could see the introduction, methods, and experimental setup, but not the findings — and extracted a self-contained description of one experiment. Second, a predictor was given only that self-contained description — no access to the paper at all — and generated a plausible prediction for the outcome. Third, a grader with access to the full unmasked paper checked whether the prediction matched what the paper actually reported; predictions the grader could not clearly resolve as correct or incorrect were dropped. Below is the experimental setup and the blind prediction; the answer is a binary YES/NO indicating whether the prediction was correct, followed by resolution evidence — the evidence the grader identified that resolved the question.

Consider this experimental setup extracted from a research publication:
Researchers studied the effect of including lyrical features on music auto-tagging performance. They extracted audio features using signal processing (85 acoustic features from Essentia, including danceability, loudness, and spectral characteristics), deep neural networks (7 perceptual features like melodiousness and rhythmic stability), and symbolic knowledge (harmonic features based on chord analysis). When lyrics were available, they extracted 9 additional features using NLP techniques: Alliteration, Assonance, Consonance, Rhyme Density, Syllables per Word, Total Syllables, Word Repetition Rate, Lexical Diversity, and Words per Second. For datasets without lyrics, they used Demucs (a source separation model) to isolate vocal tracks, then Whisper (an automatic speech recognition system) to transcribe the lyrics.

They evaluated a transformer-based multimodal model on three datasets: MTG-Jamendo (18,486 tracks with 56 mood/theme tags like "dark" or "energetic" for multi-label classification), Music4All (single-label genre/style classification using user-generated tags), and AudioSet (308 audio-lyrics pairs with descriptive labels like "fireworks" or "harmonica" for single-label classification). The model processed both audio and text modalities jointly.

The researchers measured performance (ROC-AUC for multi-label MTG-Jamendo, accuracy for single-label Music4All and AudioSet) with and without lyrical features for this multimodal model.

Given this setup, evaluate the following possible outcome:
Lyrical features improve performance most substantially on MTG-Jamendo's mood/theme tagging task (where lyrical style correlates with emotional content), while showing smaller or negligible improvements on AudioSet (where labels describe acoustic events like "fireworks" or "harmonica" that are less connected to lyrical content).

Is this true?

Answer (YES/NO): NO